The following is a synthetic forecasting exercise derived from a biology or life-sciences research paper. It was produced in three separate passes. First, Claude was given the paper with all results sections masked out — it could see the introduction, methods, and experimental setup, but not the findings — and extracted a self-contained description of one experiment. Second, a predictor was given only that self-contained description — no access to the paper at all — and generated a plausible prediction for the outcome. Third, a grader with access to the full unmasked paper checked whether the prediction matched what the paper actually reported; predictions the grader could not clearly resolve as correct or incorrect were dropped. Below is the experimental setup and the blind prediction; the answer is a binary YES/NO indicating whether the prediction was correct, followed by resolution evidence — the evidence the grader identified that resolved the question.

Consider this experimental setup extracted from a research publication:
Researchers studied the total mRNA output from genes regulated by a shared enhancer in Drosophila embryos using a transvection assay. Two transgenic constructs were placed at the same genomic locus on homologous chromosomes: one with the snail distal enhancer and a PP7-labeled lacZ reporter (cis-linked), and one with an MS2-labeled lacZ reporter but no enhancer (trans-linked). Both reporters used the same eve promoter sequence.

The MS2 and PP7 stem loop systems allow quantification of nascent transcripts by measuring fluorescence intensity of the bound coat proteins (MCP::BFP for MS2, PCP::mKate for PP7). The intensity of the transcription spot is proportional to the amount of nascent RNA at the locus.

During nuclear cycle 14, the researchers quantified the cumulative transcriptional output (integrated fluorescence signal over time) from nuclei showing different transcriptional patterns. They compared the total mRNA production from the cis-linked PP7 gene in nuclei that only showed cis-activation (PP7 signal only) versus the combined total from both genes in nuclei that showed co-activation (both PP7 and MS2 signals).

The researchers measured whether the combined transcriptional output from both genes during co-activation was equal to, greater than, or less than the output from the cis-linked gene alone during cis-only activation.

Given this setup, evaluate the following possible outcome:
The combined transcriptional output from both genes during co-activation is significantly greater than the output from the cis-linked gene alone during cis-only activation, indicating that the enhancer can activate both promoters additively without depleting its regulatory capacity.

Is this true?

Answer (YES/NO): NO